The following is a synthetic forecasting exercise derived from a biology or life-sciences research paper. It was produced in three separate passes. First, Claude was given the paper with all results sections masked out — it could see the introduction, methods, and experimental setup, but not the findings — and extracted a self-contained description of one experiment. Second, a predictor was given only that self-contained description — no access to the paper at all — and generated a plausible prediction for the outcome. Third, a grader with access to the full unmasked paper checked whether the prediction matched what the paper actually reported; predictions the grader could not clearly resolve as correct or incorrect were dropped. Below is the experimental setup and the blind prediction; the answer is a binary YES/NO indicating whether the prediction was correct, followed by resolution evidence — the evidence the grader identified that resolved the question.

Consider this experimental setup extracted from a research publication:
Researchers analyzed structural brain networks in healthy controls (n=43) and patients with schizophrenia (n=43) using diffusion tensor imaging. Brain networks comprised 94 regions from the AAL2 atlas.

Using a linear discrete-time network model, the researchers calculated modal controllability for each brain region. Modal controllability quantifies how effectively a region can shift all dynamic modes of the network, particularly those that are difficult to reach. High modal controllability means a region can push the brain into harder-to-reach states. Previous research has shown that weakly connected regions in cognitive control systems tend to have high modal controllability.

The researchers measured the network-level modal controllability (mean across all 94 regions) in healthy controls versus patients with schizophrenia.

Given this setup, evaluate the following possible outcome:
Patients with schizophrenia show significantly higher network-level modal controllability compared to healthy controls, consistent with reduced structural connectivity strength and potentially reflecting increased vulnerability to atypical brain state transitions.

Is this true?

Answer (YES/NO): NO